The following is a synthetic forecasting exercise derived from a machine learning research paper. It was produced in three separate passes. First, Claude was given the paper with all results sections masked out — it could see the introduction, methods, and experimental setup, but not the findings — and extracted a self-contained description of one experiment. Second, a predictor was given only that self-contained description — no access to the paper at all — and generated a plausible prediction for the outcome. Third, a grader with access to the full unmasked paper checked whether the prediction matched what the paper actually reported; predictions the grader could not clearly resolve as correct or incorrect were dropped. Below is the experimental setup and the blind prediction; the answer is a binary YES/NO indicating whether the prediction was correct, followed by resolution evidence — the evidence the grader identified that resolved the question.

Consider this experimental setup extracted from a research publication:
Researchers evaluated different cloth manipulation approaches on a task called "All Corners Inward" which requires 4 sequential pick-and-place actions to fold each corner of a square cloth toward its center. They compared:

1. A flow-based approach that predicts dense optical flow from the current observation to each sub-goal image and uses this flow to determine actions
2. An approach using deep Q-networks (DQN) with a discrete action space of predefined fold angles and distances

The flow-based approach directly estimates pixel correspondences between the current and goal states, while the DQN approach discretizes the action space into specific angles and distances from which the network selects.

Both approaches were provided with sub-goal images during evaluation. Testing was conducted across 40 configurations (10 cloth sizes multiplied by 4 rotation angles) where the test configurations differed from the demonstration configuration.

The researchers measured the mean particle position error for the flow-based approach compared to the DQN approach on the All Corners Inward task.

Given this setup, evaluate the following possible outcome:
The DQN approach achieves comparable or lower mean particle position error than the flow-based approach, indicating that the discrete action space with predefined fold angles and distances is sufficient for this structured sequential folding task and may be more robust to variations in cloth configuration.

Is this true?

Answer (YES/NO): YES